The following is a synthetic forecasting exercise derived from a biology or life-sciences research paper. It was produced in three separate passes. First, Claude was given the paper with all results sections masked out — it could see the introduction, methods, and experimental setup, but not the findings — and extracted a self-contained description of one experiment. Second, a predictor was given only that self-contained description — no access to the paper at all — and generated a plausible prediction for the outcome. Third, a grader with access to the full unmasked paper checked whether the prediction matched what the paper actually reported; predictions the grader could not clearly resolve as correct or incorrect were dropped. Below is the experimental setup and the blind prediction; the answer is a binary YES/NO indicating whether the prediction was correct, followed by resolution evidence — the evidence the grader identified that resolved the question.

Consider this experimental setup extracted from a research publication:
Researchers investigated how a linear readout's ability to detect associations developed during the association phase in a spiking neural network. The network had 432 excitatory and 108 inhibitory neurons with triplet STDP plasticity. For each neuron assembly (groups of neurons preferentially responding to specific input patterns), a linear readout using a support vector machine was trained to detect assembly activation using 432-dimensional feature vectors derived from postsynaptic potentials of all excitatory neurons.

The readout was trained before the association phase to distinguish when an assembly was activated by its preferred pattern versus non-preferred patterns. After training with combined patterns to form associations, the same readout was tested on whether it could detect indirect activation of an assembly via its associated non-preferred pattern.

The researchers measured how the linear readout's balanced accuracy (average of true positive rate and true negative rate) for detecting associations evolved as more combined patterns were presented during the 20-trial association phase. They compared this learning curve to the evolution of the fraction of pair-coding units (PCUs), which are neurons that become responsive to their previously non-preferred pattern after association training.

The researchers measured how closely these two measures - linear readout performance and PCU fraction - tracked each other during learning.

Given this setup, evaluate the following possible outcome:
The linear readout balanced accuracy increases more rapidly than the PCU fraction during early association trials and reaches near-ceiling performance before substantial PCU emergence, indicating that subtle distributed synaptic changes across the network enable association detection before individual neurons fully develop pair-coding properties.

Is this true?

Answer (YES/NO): NO